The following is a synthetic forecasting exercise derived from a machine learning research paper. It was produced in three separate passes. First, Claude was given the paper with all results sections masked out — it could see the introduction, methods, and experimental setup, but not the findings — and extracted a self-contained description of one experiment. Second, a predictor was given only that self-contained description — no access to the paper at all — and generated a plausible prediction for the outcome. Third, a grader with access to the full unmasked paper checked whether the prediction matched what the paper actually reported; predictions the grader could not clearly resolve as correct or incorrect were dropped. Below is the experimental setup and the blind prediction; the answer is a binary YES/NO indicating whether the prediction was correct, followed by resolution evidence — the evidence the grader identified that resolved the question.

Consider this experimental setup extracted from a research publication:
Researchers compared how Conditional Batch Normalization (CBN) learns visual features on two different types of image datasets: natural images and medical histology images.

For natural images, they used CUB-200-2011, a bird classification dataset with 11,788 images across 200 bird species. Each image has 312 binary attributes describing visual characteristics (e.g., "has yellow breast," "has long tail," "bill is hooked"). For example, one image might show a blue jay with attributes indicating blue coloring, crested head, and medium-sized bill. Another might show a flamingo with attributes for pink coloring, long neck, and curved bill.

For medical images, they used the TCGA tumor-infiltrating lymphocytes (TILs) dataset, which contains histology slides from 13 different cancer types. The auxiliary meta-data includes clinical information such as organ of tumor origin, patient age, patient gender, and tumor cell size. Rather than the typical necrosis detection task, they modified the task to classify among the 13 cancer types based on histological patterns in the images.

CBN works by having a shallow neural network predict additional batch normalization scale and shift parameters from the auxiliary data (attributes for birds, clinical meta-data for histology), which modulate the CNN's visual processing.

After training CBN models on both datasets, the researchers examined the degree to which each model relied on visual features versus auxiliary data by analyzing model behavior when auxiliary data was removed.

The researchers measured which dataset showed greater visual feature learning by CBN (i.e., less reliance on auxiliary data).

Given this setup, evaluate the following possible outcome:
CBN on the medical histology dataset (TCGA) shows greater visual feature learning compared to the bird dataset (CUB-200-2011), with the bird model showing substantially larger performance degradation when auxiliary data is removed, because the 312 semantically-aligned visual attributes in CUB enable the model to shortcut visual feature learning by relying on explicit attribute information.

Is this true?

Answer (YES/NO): YES